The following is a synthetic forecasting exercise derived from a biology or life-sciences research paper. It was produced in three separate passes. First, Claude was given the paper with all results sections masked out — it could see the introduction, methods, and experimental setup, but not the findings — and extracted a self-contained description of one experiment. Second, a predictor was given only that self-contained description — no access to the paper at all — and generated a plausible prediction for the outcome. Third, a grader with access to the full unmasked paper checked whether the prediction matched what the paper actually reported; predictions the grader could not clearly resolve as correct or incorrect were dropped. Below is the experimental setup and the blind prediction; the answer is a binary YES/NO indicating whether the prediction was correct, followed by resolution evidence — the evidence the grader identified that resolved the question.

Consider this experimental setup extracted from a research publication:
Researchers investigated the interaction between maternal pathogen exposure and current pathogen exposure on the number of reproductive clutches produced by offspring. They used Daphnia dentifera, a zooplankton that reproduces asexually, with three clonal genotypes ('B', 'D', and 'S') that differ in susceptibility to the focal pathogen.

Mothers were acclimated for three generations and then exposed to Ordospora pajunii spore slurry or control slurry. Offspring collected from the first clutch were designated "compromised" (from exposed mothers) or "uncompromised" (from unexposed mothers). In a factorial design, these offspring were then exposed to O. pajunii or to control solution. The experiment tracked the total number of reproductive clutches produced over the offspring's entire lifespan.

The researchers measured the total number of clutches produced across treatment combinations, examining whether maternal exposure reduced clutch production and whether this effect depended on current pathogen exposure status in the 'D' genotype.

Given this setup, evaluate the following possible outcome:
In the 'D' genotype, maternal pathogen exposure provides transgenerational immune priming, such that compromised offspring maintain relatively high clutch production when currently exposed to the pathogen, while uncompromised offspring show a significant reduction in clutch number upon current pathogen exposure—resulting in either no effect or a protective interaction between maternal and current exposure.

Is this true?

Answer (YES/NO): NO